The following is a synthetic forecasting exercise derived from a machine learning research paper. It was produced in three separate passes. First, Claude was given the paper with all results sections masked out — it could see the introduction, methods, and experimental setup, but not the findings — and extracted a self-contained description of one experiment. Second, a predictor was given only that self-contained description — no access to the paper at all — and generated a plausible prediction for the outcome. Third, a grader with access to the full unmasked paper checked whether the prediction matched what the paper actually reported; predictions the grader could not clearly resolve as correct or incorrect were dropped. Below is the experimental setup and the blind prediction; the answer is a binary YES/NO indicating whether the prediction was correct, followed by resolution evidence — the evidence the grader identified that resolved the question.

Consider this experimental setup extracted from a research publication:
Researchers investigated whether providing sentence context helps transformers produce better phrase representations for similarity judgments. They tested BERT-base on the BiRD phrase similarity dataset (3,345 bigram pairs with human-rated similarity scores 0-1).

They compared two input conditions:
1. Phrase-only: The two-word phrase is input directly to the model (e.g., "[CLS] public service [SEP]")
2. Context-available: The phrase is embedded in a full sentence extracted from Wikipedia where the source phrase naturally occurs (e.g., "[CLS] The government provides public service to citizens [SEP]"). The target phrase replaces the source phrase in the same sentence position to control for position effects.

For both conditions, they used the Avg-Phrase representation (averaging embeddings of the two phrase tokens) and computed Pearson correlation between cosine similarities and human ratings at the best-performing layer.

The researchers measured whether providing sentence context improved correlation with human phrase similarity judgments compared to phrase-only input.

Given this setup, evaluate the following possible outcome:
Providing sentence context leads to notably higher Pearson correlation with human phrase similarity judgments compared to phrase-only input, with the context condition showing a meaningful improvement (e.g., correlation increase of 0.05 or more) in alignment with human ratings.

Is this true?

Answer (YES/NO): NO